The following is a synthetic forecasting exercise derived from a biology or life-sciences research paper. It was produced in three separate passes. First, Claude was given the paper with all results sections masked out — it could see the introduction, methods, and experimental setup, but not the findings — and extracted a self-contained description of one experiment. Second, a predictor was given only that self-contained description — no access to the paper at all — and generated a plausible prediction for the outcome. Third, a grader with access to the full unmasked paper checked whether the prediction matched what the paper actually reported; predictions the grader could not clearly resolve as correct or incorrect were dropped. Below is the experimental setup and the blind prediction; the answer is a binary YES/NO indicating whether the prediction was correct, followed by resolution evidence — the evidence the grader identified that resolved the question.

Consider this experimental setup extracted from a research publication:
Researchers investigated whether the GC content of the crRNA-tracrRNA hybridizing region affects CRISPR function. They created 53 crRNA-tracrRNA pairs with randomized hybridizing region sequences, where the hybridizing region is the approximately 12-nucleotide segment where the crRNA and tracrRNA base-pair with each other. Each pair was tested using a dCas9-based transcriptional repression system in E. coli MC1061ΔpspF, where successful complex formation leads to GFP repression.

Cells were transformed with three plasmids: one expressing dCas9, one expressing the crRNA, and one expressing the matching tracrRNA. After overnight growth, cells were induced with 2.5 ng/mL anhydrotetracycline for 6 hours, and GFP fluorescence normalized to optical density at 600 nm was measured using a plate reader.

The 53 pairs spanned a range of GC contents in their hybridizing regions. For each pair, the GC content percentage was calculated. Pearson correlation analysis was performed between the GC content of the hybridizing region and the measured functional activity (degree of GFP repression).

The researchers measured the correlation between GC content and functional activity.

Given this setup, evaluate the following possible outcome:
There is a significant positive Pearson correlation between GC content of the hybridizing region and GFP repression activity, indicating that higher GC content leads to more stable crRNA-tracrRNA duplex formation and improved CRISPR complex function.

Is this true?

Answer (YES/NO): NO